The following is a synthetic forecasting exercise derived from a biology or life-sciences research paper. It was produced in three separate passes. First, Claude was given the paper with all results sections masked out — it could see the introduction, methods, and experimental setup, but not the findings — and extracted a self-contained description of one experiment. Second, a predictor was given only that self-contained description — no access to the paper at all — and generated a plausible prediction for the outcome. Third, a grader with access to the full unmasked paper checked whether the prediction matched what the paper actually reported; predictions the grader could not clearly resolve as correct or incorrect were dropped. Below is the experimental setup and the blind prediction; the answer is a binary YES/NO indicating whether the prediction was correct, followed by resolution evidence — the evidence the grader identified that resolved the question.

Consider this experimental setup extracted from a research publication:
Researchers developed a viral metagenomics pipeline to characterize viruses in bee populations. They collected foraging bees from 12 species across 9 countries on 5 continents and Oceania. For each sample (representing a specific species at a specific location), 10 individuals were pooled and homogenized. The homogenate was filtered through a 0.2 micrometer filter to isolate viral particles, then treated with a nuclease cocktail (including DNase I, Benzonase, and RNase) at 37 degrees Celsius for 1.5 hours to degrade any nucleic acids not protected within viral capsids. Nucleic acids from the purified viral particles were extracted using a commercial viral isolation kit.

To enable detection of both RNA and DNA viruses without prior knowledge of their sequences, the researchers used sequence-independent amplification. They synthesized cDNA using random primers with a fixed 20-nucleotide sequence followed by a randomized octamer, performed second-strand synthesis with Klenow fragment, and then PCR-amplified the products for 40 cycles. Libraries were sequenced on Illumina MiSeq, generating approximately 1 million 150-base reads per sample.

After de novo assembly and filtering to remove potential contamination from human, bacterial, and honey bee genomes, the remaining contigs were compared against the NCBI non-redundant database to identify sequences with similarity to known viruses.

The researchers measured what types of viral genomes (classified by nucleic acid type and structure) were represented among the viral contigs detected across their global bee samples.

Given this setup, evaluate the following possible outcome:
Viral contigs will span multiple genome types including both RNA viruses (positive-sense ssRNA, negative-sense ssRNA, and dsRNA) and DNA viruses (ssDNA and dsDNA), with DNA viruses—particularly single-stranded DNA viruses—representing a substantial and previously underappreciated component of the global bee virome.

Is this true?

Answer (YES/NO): NO